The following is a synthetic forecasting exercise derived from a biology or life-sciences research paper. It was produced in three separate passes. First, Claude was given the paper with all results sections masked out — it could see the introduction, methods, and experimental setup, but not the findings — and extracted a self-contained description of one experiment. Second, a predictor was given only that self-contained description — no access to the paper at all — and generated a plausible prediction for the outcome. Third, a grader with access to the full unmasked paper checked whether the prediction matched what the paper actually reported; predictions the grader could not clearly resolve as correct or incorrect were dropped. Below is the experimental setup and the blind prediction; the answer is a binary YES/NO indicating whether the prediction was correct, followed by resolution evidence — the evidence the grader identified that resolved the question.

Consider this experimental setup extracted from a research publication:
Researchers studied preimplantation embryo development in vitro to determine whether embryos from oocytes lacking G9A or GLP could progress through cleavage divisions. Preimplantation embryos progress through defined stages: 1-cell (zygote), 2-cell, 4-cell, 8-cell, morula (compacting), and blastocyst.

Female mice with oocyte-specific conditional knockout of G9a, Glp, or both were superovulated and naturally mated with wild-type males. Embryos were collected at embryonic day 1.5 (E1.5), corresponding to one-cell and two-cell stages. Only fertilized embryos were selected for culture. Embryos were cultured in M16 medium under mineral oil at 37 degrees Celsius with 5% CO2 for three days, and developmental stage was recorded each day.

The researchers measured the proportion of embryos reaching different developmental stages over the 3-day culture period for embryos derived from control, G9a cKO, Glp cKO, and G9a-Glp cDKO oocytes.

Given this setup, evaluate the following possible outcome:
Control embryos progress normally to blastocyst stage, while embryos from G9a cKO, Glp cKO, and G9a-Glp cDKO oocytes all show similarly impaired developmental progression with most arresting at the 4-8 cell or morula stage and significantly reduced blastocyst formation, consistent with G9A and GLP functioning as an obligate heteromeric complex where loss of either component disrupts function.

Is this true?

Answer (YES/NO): NO